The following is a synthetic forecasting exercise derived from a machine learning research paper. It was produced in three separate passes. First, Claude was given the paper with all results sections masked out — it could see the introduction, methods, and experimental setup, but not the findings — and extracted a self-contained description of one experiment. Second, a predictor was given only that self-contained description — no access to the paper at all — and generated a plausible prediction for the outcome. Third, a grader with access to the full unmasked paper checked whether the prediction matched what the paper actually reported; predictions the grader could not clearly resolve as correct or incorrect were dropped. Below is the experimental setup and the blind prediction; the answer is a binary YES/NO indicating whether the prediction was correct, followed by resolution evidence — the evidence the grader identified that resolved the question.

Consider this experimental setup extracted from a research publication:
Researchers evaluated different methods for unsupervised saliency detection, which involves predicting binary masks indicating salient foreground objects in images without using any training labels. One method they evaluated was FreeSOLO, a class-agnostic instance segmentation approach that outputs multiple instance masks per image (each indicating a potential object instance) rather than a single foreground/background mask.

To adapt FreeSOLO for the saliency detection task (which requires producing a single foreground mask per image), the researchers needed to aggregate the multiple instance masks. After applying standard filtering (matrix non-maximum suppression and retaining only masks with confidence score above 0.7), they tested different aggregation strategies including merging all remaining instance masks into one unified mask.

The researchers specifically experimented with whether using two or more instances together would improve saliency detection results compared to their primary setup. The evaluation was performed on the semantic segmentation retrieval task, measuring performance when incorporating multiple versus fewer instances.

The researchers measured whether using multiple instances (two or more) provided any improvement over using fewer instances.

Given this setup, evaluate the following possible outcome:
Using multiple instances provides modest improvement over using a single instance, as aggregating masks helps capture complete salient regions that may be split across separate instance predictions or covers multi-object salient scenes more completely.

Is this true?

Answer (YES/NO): NO